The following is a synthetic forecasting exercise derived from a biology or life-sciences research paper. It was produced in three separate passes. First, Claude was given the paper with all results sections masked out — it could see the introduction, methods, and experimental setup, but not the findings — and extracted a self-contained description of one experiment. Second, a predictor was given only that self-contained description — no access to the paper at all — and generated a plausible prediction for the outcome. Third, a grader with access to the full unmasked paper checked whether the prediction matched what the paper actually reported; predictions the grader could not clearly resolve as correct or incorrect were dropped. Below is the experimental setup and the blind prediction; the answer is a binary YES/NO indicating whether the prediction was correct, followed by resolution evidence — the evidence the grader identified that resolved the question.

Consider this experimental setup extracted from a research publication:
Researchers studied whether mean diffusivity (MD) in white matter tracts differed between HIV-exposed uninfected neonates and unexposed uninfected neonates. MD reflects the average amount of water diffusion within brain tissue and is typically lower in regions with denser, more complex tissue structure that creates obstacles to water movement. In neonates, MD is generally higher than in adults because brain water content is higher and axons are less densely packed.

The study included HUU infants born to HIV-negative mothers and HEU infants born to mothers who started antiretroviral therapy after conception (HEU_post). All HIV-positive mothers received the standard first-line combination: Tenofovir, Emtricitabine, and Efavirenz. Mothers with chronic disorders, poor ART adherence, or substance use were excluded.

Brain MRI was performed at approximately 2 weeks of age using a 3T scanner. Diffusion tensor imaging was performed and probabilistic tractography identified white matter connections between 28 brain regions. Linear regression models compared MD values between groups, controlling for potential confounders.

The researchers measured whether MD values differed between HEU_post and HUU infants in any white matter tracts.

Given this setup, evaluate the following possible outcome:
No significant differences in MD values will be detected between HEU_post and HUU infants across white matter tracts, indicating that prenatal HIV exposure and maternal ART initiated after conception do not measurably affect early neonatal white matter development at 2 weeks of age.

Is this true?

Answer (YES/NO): YES